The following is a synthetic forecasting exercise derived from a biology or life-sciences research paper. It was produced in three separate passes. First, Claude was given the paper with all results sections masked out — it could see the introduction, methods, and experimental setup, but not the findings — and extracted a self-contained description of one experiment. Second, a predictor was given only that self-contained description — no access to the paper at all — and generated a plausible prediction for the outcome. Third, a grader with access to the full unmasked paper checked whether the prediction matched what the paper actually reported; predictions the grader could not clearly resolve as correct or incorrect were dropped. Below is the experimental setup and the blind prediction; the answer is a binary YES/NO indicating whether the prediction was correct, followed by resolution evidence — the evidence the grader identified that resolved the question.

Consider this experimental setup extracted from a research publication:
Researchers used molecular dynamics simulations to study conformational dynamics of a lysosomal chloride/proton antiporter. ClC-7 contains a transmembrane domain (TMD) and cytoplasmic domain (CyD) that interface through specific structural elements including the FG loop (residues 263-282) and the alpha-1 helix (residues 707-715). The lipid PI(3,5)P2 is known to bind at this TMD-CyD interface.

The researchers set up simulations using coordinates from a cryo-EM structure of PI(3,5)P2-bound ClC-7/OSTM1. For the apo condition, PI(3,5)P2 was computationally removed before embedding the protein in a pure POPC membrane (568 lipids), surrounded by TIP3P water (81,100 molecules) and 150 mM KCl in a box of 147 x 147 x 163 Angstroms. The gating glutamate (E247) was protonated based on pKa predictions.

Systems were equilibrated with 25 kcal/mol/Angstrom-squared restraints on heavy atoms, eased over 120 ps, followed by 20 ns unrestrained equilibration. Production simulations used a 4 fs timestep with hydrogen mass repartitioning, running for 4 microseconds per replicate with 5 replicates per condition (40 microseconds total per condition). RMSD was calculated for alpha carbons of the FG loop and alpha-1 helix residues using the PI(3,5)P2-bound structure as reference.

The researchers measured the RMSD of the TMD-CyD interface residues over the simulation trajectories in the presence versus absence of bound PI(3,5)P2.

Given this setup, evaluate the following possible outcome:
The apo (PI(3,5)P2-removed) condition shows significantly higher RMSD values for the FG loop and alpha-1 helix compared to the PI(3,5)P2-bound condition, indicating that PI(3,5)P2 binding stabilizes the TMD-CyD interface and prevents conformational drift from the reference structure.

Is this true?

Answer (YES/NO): YES